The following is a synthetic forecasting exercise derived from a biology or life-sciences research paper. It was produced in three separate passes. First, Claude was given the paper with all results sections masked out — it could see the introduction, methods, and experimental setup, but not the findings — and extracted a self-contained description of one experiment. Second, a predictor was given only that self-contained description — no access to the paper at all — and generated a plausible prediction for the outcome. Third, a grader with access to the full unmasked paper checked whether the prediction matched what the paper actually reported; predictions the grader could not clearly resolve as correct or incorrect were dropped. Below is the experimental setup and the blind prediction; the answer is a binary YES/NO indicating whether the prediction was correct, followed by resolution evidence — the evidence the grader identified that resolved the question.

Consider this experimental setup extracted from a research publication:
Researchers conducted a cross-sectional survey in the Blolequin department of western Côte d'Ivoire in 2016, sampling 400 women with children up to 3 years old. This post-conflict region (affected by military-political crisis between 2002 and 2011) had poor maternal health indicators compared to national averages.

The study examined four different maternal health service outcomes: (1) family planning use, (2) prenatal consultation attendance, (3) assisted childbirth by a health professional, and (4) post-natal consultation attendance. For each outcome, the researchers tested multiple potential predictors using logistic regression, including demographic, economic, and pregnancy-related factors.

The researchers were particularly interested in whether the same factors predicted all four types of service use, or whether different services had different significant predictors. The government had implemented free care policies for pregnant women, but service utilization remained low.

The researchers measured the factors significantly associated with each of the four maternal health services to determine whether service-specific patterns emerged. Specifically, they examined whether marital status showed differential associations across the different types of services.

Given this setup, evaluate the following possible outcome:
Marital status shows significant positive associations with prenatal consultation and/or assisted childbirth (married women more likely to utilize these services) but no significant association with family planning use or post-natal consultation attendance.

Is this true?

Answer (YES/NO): YES